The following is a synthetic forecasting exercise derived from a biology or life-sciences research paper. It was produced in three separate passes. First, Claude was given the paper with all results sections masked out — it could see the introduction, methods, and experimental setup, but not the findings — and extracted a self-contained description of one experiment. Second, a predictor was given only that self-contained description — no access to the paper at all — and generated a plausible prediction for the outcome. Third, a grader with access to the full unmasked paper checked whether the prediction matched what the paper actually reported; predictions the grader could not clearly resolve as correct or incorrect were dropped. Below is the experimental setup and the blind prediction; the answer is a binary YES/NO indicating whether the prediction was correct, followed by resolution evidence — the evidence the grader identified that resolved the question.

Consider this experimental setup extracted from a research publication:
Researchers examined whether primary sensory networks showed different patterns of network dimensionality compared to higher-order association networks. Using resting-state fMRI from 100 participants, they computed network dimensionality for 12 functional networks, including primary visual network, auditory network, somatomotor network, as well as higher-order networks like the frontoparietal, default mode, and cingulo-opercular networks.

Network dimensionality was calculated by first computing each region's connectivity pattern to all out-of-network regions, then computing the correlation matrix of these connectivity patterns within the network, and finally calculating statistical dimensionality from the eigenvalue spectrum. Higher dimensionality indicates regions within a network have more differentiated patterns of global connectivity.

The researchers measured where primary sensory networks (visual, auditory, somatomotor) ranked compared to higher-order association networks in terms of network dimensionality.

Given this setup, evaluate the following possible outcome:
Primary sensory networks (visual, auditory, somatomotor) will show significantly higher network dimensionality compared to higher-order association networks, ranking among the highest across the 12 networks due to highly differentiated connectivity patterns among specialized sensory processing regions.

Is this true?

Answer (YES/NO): NO